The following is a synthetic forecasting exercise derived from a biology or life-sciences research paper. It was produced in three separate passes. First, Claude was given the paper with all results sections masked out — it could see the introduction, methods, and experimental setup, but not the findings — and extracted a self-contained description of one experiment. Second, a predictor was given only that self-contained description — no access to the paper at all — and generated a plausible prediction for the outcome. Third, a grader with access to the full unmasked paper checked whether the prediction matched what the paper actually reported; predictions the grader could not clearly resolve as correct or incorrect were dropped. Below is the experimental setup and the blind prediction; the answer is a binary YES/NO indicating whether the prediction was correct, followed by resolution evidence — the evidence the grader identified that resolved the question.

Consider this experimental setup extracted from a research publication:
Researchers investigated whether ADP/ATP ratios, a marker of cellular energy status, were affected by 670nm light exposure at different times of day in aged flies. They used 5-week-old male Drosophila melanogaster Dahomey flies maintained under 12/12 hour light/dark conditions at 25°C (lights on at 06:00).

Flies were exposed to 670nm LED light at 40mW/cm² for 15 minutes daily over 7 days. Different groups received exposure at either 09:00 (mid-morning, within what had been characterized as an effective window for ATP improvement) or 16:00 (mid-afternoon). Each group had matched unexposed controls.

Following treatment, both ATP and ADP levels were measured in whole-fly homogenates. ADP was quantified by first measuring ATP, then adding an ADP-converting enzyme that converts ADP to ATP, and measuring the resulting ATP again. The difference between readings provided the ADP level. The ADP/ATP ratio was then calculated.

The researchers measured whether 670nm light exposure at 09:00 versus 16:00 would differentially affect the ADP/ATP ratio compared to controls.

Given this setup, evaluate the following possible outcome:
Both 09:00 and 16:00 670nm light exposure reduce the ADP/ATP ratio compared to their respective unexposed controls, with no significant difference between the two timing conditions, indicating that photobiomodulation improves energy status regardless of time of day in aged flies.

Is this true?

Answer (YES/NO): NO